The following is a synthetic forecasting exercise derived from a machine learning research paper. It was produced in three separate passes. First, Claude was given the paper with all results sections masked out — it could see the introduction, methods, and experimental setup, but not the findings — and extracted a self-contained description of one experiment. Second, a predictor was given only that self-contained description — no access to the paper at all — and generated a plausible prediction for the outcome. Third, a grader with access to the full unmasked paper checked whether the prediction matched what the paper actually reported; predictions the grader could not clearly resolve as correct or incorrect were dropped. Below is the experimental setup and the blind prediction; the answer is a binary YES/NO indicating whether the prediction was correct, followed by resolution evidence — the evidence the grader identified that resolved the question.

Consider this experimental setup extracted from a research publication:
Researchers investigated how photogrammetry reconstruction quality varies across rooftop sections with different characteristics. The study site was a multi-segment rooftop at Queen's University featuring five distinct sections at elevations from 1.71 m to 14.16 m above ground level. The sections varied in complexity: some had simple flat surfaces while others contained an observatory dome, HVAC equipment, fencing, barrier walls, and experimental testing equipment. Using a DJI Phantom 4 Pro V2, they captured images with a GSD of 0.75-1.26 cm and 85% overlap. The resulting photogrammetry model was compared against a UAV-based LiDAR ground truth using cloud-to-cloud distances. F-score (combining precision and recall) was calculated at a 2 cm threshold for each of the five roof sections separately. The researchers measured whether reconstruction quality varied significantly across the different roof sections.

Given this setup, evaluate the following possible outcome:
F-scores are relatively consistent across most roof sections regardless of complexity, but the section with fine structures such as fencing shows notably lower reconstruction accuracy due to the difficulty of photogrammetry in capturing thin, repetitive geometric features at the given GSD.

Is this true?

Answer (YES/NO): NO